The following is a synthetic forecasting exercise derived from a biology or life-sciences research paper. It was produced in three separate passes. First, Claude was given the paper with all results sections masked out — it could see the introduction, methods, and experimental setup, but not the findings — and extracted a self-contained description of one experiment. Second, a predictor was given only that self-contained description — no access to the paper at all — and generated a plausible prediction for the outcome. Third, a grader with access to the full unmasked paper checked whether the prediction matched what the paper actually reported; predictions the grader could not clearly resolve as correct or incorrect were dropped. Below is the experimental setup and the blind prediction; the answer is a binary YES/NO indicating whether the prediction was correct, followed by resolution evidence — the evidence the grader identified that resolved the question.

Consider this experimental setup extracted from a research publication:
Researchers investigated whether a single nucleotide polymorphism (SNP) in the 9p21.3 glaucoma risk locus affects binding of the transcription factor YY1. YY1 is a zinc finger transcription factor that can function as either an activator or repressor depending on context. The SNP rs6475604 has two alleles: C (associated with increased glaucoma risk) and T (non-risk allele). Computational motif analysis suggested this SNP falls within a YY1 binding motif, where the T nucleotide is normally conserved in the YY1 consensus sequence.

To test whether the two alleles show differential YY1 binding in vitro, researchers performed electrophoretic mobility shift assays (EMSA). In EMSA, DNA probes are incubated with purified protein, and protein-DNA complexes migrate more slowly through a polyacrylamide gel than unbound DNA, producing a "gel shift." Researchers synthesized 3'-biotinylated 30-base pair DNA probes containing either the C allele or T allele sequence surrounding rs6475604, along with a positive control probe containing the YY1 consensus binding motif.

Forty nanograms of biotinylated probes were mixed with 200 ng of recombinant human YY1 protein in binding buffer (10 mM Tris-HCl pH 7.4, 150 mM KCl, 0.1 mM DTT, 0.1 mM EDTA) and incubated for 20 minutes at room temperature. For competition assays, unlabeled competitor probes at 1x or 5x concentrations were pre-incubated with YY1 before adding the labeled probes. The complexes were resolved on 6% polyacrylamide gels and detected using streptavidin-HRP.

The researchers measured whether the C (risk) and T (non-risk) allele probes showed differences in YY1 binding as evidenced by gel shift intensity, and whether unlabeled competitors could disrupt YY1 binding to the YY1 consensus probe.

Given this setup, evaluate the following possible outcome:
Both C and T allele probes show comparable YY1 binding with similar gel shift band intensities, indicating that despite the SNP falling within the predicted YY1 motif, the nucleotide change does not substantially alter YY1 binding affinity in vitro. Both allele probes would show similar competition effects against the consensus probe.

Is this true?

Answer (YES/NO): NO